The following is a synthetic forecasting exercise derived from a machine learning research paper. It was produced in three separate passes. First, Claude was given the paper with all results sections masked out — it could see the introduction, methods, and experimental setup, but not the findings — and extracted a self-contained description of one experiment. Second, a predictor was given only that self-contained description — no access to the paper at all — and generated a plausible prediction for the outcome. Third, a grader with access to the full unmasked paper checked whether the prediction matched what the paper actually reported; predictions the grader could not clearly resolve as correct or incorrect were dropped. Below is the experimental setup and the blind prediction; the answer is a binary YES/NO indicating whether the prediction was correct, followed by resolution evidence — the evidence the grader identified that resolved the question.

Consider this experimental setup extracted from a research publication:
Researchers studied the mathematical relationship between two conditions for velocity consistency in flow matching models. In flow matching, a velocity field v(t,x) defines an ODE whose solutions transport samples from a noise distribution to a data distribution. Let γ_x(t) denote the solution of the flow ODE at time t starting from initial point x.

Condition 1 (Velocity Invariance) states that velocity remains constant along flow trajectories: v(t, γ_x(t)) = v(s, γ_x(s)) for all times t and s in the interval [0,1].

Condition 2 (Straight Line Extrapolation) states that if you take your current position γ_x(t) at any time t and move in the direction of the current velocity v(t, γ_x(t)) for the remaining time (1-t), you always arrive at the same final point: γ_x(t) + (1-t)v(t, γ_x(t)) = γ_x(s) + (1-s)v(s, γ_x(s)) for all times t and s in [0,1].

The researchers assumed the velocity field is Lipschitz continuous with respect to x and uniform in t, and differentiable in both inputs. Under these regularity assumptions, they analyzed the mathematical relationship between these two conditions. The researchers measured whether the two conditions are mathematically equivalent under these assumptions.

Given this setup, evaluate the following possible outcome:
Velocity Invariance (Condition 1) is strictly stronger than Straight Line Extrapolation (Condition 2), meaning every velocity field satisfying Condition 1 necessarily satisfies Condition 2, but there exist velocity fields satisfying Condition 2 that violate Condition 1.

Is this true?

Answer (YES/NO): NO